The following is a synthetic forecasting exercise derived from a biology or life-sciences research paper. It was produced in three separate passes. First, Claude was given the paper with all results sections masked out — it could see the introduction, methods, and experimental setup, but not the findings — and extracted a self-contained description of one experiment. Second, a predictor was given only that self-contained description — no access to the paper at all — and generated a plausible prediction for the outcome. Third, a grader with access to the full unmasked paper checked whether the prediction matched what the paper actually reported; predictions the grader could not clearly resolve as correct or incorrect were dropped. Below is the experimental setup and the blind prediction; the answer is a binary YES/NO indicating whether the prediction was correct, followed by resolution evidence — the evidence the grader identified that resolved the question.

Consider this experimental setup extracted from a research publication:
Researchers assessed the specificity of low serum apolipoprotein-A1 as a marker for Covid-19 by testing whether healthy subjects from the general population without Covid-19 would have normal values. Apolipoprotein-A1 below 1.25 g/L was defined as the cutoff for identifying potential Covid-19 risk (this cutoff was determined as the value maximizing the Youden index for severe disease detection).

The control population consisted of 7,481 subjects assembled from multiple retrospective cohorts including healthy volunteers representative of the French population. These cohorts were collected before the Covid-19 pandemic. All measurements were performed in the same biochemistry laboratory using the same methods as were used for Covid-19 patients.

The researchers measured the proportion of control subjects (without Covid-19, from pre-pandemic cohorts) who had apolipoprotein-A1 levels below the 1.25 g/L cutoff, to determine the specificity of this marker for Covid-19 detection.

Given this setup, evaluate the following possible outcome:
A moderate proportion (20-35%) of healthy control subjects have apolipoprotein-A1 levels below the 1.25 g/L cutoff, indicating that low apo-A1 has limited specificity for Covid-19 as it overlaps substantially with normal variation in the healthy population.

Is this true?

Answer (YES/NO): NO